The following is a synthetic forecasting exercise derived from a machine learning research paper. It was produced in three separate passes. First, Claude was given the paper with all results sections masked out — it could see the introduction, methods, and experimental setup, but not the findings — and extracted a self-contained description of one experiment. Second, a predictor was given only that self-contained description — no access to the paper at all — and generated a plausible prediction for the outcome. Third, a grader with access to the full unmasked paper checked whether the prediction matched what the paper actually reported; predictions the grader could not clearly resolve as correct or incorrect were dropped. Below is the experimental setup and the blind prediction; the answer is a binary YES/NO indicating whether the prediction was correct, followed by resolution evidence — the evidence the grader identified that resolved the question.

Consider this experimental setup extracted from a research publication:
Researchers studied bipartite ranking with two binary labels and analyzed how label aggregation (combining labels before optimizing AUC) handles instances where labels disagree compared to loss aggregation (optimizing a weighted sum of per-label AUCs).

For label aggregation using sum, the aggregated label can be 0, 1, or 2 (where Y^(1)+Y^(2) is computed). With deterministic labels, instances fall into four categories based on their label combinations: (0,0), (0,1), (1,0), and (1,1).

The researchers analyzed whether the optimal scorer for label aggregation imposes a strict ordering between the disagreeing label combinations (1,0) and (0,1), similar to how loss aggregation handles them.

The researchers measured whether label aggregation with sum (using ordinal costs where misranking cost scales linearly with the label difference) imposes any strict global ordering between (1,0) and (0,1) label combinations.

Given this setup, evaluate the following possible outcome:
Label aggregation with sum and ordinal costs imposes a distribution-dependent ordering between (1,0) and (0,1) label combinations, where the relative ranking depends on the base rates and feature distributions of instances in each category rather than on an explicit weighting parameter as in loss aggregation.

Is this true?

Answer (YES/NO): NO